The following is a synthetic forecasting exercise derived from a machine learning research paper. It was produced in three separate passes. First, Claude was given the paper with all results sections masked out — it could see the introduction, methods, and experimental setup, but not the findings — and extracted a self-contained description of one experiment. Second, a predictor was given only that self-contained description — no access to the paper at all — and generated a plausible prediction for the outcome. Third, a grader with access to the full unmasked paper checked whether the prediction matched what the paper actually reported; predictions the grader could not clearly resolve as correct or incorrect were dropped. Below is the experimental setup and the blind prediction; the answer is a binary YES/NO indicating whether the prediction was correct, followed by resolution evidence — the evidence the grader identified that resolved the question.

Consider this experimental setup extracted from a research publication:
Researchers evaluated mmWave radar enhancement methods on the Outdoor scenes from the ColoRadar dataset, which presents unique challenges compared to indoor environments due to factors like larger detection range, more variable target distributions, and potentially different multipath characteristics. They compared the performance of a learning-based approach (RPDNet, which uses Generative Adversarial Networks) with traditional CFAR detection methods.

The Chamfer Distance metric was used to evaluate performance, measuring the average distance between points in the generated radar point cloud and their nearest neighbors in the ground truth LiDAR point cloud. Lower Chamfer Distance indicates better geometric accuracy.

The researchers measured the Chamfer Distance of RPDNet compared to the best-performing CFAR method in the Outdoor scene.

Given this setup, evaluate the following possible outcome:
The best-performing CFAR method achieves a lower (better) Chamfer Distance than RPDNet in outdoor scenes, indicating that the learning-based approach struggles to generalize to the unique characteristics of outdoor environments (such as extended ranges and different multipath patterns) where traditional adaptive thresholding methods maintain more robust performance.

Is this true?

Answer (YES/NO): NO